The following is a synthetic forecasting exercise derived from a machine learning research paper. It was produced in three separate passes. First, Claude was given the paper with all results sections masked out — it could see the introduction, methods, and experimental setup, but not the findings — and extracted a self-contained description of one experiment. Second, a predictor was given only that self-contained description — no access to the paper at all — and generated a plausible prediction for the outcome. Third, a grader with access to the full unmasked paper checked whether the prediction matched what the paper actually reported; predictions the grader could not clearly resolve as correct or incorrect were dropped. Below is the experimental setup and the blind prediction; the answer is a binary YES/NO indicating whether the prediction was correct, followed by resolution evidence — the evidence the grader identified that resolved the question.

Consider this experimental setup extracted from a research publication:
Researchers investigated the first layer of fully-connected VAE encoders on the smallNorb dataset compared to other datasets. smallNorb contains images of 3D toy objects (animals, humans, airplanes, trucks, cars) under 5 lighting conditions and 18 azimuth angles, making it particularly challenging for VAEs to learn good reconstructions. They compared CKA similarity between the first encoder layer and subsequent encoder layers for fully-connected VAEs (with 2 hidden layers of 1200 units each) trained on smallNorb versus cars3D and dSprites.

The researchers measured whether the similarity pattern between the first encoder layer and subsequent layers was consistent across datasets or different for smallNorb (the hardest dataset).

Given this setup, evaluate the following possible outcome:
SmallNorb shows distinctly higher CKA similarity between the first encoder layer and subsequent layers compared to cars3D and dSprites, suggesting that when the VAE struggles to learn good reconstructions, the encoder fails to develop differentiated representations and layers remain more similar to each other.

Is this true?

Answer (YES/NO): NO